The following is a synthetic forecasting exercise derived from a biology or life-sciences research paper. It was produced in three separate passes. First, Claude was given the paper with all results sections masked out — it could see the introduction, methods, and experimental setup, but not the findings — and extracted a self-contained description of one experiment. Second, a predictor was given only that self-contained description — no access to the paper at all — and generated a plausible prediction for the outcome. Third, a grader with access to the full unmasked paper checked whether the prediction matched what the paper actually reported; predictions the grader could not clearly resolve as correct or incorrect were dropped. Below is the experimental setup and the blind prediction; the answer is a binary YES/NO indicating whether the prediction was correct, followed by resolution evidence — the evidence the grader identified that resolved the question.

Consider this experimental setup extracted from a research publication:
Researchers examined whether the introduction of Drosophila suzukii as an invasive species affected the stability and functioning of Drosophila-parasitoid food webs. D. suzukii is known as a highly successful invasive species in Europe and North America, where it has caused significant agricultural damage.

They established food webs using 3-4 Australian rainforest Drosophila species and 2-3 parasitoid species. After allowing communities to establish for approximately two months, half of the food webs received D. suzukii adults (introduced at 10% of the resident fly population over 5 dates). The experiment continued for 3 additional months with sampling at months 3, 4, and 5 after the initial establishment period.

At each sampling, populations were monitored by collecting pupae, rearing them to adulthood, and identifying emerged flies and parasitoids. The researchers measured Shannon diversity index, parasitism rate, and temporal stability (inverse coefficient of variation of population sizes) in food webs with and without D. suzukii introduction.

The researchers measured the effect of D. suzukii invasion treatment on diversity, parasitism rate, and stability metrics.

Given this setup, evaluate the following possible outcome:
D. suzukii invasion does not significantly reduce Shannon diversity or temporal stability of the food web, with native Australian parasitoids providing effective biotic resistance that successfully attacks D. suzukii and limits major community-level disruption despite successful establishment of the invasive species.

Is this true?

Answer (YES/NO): NO